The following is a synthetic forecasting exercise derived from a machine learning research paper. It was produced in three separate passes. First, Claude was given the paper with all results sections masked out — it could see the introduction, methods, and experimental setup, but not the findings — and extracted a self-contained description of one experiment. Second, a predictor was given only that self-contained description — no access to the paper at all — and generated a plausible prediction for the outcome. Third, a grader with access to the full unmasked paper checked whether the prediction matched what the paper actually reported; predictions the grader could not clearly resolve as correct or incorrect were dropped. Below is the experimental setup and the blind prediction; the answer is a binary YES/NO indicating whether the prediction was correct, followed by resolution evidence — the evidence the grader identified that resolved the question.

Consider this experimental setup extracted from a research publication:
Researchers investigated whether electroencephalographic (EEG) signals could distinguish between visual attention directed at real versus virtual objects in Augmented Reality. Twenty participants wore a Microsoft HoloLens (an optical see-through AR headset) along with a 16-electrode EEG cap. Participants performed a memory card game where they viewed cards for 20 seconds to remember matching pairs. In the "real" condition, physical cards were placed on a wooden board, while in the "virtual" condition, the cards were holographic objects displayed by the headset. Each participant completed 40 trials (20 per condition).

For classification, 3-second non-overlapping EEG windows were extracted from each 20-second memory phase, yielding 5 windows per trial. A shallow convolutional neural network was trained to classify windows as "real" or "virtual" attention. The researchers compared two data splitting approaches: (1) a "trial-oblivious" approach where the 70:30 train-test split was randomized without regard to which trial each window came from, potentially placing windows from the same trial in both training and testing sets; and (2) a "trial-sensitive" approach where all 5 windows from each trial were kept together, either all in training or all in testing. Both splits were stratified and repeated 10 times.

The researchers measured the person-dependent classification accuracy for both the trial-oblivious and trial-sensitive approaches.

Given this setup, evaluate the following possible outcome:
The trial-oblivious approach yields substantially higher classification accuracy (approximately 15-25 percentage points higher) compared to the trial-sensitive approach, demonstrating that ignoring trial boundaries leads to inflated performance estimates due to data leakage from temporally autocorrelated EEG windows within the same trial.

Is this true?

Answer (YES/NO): YES